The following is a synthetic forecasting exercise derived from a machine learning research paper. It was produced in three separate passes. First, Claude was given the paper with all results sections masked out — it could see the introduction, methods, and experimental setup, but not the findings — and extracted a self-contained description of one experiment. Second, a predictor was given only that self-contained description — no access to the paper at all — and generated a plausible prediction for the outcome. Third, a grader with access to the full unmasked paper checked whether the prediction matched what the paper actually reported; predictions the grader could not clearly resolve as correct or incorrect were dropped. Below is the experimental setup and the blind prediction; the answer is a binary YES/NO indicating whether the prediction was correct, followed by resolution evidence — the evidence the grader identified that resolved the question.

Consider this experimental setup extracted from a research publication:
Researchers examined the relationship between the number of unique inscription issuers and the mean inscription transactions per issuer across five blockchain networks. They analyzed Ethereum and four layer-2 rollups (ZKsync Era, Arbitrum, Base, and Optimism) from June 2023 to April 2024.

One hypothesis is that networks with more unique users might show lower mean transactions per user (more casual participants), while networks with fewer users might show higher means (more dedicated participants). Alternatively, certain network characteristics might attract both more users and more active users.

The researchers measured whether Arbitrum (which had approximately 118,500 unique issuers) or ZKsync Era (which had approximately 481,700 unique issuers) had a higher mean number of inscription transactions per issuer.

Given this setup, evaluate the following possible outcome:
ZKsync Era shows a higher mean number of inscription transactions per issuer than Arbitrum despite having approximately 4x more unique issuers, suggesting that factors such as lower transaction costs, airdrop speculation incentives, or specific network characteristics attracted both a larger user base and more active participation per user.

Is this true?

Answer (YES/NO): NO